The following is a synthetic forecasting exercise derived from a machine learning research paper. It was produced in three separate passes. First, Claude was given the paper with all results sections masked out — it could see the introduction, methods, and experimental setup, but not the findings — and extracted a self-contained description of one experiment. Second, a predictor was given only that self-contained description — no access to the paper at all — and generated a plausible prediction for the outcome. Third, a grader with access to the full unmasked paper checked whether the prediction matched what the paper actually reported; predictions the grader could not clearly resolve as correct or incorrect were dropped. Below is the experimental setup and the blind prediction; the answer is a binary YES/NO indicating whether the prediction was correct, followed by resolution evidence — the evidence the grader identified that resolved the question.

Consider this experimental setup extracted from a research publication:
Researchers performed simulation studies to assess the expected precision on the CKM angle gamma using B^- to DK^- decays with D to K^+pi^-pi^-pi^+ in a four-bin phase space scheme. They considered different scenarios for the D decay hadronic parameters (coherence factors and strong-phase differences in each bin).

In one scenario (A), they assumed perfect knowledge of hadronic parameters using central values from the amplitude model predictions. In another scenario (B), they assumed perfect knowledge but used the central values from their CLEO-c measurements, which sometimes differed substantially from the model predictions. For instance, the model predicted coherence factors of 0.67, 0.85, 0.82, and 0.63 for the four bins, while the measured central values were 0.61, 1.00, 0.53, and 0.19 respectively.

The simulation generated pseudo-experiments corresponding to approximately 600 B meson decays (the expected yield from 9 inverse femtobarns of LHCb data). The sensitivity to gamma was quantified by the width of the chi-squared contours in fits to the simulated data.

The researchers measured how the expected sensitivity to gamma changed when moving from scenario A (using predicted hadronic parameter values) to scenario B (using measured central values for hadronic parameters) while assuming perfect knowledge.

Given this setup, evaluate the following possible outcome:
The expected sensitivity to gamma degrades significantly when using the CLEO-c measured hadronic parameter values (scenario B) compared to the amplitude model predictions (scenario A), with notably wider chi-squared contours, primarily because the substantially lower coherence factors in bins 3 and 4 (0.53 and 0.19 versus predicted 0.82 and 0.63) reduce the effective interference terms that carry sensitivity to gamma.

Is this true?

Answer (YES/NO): NO